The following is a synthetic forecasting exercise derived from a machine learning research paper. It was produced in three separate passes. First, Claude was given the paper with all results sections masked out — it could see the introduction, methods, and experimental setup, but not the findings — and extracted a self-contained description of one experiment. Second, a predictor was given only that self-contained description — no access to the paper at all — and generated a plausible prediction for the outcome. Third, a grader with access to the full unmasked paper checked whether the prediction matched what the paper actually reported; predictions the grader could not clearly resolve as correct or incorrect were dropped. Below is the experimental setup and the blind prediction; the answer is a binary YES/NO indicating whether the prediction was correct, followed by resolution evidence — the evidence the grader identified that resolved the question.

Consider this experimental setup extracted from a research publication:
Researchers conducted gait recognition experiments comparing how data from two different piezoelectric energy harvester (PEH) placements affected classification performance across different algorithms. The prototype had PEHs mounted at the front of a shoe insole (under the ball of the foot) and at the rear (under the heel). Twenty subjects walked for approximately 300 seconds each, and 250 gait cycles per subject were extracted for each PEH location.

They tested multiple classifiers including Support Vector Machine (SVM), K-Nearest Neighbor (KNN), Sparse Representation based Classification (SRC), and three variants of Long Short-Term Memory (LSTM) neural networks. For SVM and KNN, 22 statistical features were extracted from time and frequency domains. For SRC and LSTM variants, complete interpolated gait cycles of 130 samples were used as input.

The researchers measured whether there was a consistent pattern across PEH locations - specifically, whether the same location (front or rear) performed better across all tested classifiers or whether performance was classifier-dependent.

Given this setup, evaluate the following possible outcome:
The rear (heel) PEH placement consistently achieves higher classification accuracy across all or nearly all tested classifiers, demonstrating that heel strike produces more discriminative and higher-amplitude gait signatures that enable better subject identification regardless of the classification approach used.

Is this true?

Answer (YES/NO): NO